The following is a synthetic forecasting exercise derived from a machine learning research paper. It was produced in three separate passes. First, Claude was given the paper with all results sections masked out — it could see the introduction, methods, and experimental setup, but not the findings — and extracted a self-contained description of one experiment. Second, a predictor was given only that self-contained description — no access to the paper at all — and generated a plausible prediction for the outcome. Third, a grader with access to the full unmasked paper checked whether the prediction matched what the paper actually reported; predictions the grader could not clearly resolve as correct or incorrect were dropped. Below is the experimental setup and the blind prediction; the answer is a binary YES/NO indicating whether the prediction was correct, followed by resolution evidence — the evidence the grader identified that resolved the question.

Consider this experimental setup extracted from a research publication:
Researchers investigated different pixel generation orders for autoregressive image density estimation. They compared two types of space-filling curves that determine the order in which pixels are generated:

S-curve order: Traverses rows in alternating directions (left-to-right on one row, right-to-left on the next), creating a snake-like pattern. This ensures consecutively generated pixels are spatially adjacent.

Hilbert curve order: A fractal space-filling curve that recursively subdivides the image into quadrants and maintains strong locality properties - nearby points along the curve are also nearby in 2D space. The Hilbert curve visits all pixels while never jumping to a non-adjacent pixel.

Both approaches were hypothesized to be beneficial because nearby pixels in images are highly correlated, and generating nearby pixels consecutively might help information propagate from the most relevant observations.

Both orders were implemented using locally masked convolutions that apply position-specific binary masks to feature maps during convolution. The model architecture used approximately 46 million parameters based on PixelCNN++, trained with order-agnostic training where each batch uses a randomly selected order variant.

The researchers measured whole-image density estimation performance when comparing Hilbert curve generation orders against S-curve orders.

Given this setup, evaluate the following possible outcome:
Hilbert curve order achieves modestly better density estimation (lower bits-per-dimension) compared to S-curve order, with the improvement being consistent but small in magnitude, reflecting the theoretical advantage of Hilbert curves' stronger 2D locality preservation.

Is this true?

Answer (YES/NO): NO